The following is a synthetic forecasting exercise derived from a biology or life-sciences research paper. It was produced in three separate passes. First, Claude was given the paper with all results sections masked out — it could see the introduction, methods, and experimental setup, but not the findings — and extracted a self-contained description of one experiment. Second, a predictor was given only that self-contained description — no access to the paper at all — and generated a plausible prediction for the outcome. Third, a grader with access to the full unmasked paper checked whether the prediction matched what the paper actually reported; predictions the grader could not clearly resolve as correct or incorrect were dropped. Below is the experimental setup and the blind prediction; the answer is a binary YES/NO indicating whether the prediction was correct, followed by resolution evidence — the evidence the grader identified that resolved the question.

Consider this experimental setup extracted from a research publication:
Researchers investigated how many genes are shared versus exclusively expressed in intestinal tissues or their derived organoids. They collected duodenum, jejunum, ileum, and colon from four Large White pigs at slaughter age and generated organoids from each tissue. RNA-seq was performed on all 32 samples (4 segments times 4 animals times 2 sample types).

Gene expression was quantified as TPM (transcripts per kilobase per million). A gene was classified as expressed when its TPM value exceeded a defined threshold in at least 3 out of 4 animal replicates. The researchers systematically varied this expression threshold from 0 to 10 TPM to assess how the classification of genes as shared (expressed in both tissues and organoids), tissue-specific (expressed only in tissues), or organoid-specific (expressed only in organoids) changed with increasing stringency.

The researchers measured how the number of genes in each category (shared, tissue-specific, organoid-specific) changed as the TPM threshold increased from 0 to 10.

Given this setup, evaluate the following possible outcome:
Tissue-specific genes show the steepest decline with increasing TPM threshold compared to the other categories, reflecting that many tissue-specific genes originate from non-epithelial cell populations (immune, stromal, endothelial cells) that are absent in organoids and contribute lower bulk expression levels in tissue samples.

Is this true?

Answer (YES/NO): NO